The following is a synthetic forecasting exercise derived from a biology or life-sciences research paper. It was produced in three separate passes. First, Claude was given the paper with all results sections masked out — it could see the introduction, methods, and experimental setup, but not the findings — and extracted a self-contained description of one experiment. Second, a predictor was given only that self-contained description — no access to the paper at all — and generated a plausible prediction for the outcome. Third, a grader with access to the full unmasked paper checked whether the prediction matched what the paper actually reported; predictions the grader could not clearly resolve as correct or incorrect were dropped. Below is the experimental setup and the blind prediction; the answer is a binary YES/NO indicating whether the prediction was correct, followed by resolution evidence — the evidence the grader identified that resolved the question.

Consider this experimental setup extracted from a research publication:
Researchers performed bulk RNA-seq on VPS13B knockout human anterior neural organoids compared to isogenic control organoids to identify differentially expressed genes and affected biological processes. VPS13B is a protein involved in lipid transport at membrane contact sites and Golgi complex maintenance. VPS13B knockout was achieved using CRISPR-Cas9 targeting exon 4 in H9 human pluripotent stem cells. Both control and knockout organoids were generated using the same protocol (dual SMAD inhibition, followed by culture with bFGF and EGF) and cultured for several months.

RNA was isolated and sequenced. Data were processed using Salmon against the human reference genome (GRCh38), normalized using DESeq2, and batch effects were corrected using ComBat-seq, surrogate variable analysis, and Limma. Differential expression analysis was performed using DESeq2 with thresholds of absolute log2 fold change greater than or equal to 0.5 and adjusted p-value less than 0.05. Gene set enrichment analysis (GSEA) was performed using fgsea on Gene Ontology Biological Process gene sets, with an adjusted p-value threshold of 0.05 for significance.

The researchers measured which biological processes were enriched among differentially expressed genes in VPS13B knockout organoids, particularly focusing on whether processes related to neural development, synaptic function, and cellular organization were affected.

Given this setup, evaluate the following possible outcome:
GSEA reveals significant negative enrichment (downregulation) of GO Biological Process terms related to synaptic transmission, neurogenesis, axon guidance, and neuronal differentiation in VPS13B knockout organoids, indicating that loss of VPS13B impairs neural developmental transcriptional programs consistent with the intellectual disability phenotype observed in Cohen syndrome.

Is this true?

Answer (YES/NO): NO